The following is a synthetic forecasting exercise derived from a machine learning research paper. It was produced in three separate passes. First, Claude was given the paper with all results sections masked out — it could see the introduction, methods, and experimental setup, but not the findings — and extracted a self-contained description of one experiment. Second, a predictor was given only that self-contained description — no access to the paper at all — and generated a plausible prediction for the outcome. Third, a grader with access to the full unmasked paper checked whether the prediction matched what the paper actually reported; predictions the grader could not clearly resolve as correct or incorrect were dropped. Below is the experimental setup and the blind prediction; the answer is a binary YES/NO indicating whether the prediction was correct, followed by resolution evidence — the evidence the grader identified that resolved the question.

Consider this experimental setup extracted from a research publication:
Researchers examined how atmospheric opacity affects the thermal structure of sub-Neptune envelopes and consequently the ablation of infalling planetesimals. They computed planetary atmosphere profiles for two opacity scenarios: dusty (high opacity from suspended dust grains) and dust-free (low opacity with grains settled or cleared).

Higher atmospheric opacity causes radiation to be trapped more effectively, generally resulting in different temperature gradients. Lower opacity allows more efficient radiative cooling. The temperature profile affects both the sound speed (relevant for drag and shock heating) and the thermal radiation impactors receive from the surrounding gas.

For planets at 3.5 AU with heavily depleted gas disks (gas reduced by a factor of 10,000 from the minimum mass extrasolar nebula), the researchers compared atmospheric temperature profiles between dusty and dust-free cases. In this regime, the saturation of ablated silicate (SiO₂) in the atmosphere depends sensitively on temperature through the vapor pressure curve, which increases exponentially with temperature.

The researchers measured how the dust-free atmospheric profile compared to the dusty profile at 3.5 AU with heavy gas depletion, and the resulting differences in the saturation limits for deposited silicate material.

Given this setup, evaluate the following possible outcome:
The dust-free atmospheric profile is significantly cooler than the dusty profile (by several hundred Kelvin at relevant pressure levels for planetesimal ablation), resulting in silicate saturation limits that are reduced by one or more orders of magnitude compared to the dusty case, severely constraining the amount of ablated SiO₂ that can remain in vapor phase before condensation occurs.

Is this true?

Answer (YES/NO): YES